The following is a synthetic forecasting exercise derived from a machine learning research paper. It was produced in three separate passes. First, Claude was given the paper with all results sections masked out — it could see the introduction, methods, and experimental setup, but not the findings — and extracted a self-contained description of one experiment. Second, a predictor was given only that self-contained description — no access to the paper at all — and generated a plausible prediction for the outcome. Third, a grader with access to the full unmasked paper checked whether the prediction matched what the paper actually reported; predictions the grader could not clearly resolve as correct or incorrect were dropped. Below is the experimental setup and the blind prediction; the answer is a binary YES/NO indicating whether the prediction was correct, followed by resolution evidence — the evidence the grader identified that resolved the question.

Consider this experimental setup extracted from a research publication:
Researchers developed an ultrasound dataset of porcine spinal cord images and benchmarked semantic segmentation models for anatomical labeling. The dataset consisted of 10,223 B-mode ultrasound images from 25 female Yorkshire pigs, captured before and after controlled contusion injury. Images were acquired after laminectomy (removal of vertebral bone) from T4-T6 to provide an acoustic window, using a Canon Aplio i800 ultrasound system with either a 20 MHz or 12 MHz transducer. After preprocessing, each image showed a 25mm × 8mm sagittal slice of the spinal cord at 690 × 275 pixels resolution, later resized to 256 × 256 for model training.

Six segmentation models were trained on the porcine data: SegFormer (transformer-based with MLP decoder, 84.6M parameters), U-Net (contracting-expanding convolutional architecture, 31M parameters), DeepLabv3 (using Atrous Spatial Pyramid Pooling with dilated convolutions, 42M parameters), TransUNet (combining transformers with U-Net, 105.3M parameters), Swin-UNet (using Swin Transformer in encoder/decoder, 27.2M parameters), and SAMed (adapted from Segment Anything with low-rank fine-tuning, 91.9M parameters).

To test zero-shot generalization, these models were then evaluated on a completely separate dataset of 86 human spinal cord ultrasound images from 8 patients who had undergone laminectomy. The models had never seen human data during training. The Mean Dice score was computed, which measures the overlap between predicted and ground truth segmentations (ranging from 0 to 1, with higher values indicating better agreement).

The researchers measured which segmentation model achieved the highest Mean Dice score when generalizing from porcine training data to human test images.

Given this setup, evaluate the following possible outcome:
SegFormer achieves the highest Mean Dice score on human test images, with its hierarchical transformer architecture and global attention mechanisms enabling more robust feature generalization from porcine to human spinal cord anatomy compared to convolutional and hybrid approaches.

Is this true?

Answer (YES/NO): NO